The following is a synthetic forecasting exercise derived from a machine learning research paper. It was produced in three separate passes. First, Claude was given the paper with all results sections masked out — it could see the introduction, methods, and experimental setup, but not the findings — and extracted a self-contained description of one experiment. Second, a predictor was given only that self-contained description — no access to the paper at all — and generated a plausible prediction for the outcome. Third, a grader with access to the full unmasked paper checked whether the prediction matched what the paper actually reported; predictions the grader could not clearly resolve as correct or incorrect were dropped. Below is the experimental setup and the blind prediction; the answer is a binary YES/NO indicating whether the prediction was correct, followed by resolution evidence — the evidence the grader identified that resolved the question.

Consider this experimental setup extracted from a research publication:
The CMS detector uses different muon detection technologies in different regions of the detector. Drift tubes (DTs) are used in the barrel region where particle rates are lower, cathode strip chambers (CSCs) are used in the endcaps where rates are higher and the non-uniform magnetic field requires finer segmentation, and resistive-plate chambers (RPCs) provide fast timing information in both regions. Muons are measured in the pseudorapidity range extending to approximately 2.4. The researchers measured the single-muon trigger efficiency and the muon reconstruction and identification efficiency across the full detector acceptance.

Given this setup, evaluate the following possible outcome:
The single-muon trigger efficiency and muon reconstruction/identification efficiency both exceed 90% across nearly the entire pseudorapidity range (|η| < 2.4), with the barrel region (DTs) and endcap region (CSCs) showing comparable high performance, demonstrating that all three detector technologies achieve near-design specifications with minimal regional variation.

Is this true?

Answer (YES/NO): NO